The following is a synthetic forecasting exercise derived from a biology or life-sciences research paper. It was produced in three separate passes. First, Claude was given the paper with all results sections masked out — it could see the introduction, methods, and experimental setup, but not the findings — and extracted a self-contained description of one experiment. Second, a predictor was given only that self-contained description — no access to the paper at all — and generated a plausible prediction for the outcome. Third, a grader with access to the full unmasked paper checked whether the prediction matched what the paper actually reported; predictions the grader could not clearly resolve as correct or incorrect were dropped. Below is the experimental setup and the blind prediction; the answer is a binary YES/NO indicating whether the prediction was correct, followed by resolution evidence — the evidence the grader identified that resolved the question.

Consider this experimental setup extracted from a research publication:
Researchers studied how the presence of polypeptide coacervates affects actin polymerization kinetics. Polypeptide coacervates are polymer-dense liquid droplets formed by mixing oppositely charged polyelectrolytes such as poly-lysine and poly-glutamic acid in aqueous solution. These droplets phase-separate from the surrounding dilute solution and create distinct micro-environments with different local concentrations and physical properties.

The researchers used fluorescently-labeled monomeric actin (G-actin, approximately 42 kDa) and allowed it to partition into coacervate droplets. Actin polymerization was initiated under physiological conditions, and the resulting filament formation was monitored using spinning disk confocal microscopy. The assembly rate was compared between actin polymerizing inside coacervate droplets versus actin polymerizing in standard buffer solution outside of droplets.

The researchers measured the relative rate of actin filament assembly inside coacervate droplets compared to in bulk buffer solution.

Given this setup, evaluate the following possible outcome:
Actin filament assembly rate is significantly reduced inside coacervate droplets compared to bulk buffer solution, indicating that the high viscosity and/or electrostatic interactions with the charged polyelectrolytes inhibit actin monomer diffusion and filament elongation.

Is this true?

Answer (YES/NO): NO